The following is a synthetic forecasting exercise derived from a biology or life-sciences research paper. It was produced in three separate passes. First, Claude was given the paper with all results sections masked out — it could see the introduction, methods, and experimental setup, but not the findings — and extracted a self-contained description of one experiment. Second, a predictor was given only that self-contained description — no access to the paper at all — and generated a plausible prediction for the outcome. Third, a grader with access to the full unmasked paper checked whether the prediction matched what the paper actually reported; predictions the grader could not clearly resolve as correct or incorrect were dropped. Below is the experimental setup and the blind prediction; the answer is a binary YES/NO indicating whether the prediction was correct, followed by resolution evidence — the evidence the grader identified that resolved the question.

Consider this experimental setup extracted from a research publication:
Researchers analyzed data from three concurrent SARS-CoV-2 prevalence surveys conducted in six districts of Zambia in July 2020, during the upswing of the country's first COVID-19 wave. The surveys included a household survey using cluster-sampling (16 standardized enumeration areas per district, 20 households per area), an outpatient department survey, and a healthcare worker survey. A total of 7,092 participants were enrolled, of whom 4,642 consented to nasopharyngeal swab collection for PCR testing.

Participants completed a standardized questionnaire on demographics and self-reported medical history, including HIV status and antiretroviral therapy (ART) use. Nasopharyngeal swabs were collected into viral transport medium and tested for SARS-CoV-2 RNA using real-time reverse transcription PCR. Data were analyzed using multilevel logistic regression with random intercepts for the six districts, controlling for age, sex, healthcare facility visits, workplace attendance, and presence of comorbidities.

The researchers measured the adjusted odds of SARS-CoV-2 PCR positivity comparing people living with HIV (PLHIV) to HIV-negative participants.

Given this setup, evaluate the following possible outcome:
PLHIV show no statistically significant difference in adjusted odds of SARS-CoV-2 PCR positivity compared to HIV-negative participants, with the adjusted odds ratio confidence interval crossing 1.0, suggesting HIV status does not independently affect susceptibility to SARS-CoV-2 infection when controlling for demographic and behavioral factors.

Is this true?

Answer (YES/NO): NO